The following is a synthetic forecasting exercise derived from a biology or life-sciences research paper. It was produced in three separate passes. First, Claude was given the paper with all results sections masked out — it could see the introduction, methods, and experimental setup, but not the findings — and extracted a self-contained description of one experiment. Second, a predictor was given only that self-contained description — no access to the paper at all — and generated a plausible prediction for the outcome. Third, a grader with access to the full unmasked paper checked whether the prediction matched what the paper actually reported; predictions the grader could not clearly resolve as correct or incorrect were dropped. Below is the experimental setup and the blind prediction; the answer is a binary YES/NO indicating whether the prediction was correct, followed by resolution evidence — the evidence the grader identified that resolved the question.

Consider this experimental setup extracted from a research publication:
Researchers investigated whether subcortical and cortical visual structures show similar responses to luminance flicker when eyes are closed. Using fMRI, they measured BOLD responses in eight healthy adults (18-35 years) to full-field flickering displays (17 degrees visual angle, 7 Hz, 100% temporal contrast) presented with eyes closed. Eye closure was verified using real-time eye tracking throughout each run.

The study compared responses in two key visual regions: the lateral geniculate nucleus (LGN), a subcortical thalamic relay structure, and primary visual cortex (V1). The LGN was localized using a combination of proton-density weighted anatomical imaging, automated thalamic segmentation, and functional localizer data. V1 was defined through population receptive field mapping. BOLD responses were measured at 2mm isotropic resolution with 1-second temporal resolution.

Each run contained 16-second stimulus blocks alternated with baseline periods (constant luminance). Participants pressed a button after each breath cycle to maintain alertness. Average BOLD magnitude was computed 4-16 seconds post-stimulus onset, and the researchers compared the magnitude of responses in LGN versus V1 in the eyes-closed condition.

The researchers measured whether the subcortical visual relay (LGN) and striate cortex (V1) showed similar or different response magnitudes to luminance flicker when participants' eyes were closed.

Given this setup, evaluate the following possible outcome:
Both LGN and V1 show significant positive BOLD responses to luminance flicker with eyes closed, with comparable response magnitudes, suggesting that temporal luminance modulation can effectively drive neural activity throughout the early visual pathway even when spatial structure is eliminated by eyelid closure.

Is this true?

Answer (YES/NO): YES